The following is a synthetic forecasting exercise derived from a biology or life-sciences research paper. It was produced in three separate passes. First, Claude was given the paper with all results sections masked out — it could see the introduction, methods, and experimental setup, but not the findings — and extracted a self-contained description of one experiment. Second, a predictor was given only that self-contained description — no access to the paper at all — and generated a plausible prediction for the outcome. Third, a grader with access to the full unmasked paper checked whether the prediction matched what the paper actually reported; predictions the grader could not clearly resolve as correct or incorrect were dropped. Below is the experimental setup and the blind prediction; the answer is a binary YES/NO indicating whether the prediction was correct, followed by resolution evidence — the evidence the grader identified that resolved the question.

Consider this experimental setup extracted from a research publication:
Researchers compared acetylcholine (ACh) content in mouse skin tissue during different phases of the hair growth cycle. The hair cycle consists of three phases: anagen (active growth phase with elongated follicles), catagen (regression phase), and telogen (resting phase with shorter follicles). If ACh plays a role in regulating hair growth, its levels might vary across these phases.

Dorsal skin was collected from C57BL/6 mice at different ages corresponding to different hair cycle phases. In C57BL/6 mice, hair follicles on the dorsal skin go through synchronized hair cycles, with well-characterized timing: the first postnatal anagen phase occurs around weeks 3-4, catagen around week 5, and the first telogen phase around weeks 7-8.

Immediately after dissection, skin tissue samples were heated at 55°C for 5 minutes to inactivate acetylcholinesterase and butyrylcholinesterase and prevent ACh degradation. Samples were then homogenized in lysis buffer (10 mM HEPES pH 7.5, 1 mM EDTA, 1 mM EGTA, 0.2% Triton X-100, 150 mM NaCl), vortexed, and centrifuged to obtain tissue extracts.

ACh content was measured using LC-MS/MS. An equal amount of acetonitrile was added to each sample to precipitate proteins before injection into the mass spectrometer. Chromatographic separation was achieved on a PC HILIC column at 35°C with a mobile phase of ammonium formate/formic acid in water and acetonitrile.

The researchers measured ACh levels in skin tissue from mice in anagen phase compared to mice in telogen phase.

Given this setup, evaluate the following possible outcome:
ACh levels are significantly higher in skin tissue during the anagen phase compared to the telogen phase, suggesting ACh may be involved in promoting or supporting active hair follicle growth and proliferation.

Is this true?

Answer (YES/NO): YES